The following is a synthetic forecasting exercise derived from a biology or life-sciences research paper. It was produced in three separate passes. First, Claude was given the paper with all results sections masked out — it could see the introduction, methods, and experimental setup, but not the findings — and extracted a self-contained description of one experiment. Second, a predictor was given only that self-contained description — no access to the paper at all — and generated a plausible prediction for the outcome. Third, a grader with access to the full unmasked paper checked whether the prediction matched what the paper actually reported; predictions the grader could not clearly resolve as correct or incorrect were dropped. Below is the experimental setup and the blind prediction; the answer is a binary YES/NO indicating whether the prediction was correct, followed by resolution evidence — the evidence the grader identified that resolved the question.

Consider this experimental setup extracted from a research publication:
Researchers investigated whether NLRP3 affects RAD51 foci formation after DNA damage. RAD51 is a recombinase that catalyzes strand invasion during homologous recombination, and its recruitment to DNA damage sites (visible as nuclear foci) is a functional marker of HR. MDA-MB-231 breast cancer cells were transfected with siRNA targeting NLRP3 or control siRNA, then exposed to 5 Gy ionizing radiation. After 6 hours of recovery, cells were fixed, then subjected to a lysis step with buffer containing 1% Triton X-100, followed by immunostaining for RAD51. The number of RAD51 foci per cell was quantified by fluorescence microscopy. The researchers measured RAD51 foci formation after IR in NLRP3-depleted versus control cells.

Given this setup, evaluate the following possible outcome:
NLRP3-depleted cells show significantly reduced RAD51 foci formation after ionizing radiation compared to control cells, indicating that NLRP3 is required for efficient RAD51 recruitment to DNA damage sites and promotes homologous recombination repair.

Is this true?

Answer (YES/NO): YES